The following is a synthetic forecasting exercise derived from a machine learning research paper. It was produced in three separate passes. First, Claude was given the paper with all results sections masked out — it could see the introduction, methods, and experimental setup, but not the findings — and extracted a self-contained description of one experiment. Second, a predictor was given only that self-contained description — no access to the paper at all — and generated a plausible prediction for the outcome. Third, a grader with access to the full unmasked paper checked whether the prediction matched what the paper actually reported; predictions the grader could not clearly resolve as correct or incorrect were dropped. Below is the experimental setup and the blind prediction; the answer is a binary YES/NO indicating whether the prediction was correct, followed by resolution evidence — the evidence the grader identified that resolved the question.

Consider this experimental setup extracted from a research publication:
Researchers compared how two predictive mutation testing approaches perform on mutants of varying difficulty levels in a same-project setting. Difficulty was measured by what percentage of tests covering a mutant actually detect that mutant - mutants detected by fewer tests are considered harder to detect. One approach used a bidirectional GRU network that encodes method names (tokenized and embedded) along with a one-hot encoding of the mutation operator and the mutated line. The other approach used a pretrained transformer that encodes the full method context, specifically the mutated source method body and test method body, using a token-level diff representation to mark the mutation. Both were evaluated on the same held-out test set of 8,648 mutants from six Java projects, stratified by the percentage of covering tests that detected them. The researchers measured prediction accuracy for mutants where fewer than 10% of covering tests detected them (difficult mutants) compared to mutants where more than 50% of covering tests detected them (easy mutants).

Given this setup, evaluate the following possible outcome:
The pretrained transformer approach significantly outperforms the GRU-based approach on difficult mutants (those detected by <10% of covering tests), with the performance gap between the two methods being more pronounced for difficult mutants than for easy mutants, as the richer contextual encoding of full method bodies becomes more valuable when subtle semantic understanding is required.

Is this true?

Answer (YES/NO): YES